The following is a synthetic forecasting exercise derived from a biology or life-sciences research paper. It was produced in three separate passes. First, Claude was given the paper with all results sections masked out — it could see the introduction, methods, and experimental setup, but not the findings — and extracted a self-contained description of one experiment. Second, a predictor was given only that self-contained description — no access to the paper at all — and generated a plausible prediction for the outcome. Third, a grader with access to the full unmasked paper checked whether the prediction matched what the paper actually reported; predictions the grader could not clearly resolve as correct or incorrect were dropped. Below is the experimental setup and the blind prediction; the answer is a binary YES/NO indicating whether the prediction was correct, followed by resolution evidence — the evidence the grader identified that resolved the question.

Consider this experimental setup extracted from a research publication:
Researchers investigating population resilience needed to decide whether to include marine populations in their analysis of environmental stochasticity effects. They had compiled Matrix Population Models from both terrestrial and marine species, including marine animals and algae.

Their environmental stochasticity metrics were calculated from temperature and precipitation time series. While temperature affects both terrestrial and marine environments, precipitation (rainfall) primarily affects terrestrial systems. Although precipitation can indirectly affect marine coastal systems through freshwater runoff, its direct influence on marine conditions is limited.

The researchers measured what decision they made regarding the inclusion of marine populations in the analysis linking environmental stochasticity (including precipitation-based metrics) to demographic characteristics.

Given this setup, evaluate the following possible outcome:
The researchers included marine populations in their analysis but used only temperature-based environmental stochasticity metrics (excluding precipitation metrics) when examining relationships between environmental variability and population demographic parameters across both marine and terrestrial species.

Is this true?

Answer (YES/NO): NO